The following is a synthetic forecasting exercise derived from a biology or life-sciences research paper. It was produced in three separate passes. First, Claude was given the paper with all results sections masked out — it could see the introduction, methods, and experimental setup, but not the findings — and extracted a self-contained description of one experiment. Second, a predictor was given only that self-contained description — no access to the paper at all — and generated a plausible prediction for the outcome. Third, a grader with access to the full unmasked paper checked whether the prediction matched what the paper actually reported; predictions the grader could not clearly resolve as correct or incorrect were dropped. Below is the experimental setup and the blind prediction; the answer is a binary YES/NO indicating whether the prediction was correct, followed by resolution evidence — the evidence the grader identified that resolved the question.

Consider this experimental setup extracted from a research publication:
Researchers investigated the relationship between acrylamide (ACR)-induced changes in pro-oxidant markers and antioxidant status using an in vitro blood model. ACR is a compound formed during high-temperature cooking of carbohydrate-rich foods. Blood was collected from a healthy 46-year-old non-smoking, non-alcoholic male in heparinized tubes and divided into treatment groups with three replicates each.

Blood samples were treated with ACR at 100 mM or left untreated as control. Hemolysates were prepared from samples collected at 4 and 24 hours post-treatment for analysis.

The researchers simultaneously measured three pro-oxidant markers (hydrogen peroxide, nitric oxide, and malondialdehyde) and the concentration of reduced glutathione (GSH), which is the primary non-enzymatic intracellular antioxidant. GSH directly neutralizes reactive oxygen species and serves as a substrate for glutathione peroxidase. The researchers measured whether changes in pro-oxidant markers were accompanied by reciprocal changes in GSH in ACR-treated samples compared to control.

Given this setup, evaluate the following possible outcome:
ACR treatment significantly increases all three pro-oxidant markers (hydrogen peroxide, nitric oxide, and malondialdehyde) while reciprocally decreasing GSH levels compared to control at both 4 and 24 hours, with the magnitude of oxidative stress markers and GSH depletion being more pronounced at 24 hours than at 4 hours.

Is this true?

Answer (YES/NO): YES